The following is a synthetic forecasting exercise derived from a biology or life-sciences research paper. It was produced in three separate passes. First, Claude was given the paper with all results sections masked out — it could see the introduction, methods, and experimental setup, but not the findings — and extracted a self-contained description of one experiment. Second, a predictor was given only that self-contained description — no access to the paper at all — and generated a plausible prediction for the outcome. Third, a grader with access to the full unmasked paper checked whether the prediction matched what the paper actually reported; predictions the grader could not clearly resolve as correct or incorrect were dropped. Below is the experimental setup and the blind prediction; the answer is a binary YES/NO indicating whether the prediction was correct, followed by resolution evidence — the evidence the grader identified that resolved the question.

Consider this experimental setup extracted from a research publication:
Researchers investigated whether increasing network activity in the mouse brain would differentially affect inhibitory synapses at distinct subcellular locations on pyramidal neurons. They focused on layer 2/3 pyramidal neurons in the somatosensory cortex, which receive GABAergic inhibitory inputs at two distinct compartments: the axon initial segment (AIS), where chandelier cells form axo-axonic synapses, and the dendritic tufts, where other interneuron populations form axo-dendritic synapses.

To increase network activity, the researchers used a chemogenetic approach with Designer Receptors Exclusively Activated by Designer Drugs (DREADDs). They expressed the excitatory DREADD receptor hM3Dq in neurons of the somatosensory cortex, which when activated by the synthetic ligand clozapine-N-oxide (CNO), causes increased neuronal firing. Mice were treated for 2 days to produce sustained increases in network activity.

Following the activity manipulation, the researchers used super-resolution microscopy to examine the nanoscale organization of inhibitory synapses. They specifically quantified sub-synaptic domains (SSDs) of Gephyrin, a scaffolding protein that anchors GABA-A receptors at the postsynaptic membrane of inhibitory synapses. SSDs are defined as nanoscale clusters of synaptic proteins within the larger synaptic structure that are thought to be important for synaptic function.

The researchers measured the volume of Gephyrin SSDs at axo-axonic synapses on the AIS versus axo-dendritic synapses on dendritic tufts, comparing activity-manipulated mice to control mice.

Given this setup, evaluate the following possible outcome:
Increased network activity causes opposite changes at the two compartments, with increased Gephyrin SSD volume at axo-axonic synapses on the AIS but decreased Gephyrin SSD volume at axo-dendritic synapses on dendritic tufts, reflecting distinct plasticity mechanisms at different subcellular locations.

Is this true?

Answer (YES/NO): NO